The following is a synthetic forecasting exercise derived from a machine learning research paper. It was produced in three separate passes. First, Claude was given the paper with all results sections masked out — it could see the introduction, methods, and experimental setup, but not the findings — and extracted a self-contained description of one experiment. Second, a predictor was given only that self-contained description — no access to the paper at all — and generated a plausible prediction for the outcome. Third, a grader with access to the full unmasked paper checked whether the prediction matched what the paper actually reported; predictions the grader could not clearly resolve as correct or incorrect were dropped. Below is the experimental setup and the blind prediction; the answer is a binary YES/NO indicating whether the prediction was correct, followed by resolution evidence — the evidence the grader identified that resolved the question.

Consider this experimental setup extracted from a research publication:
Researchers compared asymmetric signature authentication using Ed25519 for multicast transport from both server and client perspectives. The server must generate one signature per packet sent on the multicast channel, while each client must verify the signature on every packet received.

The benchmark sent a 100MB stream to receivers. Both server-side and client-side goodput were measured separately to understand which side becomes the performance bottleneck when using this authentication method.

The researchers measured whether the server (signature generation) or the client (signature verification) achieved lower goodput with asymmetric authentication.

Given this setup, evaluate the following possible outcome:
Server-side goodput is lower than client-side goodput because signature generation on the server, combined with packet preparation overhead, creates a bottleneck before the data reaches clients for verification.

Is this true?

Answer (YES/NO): NO